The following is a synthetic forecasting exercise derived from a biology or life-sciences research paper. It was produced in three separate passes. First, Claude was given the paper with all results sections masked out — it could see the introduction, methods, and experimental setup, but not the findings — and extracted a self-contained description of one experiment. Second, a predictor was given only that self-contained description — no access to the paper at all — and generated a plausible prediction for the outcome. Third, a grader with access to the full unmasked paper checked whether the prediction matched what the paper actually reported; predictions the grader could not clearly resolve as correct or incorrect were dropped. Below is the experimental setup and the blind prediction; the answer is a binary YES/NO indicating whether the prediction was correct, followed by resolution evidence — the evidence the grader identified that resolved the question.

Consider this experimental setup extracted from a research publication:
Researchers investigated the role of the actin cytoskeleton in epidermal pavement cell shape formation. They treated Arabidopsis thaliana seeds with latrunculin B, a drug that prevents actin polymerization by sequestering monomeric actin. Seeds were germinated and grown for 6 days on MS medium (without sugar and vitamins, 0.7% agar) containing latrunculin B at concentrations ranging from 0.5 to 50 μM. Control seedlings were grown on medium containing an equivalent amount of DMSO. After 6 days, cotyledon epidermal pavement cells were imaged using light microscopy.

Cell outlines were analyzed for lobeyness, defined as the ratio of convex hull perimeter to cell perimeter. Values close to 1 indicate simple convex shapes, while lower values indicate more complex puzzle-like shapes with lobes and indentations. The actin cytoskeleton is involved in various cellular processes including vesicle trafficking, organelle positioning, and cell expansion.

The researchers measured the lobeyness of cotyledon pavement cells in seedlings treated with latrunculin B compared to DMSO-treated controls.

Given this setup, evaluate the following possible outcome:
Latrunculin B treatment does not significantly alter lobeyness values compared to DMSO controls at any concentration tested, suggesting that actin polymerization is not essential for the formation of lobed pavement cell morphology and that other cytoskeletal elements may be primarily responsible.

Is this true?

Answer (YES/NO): NO